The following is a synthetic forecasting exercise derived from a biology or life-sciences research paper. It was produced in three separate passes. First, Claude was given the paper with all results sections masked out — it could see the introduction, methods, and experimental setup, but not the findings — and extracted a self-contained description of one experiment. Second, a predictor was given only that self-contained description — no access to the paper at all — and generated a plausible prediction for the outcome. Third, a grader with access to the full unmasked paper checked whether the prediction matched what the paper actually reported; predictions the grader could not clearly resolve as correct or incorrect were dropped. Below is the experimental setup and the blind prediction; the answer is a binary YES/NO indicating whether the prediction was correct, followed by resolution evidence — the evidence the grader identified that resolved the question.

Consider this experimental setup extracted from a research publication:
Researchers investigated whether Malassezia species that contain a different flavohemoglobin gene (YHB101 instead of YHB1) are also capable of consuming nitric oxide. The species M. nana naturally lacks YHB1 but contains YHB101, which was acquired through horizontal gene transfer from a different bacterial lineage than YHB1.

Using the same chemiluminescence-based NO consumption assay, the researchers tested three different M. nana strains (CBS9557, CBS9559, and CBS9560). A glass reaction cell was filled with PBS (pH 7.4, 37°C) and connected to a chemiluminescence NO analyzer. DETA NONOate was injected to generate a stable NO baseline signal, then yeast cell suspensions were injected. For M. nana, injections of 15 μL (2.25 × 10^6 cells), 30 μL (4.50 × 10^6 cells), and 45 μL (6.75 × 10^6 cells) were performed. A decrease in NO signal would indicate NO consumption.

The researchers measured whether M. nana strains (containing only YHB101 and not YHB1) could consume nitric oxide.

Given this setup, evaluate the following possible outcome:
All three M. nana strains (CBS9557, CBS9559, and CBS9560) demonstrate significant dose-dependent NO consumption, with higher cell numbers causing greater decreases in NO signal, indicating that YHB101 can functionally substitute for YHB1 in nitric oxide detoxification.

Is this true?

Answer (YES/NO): NO